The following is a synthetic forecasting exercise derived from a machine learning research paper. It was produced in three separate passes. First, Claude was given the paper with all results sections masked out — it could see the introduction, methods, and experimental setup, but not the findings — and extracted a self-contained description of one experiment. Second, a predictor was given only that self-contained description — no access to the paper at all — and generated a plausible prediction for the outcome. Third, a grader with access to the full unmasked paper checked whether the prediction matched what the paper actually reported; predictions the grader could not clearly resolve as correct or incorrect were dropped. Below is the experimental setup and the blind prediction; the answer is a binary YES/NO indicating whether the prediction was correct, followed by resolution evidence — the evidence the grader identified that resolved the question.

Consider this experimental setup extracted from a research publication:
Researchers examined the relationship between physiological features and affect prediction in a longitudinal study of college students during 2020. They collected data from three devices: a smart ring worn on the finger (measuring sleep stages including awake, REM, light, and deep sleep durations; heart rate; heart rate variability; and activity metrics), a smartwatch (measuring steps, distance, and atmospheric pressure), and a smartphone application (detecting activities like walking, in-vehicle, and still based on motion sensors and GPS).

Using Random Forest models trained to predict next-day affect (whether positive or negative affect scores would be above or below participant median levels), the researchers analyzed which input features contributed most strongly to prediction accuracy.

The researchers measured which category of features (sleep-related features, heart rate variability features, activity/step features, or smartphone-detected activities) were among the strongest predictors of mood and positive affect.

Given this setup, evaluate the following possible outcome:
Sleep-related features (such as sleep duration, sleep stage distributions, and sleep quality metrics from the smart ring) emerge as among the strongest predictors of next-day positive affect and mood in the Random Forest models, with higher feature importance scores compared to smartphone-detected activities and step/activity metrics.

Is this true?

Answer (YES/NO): YES